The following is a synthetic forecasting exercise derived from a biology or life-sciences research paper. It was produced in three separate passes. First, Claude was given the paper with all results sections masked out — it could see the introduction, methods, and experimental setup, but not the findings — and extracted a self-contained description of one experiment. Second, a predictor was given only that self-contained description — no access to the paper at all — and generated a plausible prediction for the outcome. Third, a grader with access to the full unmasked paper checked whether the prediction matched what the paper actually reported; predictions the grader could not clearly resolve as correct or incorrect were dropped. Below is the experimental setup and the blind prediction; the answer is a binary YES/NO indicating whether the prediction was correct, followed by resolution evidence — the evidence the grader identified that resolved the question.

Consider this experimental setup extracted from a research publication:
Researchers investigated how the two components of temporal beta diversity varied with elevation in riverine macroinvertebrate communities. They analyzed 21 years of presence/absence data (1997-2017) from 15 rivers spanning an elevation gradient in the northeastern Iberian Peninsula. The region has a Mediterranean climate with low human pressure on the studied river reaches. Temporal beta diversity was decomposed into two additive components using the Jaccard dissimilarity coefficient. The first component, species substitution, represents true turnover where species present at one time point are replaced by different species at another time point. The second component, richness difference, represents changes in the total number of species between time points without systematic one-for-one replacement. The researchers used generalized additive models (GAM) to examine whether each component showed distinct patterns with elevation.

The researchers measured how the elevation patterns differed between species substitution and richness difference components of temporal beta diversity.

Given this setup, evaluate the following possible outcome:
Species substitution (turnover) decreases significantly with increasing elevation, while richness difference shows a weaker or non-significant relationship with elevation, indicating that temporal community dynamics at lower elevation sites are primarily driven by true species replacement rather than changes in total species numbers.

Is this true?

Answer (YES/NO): NO